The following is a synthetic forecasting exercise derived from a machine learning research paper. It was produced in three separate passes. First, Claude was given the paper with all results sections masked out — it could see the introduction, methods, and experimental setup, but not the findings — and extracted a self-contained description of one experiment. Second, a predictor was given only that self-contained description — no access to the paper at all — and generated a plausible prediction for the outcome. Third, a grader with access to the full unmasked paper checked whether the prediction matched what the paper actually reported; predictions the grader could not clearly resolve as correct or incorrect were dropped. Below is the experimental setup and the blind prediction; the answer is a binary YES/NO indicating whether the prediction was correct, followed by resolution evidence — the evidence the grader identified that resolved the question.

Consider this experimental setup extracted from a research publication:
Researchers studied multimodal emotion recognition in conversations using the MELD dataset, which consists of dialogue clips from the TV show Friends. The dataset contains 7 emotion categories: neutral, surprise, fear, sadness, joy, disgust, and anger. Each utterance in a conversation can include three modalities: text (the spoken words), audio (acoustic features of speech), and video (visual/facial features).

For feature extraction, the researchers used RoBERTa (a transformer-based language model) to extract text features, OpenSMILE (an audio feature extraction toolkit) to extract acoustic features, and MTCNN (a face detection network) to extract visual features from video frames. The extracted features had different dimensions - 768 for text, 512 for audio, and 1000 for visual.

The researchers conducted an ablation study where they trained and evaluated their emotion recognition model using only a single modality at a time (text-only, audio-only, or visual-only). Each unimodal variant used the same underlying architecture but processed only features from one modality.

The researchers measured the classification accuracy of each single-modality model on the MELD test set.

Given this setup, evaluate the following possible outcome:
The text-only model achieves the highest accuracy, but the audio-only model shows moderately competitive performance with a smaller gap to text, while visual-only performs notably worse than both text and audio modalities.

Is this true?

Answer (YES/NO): NO